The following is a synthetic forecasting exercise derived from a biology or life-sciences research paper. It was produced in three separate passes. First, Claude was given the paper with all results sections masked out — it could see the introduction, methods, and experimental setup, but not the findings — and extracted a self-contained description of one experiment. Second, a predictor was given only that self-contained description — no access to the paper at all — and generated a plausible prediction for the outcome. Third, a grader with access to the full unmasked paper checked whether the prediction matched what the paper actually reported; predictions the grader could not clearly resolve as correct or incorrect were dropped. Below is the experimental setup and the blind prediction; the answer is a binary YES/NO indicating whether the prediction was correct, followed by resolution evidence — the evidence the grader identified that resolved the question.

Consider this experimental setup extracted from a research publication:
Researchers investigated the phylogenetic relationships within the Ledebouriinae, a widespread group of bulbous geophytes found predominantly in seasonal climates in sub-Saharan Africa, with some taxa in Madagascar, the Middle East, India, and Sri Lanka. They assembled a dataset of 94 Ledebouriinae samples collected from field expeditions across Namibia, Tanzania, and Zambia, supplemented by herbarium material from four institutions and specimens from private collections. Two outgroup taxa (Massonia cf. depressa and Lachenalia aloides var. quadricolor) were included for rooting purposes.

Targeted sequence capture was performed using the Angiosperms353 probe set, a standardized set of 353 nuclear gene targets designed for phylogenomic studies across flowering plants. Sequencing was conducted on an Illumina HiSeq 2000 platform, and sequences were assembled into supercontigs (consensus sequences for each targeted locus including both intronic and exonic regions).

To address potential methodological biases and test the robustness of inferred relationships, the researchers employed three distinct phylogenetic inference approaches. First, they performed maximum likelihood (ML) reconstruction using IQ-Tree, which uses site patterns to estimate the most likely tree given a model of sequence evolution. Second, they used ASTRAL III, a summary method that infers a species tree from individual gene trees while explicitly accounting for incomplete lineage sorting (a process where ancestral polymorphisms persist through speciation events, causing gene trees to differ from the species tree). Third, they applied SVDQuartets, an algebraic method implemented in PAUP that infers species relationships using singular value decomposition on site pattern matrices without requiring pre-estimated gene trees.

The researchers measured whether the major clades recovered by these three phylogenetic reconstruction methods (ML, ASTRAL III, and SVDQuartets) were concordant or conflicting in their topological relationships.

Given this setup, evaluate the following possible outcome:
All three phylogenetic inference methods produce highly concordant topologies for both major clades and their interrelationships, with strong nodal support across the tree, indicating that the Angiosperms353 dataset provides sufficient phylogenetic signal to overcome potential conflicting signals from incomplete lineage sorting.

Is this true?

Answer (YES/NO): NO